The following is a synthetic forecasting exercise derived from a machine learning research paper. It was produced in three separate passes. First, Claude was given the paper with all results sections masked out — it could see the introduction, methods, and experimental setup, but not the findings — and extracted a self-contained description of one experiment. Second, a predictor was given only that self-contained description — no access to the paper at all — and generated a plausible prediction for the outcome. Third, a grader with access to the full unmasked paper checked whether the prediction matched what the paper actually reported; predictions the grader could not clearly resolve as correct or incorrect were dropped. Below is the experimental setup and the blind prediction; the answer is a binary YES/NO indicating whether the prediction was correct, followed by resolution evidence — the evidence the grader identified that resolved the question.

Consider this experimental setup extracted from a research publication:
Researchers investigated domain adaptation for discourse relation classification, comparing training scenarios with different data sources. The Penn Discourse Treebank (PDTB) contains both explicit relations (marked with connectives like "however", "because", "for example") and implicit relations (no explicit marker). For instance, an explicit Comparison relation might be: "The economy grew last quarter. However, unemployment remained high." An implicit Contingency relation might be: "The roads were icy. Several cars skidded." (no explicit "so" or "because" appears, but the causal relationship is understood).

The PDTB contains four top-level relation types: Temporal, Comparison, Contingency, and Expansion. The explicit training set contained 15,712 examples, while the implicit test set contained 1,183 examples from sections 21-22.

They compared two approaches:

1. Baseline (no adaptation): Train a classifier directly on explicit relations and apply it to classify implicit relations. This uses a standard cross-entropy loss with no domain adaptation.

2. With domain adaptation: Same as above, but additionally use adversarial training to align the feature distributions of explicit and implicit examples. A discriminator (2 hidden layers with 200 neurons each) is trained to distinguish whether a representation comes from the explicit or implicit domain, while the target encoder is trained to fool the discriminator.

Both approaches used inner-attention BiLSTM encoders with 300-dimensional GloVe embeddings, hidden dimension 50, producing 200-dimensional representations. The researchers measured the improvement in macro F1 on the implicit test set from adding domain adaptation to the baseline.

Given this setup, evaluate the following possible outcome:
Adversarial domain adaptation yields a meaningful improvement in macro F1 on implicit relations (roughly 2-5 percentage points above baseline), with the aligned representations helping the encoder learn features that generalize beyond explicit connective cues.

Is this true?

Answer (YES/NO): NO